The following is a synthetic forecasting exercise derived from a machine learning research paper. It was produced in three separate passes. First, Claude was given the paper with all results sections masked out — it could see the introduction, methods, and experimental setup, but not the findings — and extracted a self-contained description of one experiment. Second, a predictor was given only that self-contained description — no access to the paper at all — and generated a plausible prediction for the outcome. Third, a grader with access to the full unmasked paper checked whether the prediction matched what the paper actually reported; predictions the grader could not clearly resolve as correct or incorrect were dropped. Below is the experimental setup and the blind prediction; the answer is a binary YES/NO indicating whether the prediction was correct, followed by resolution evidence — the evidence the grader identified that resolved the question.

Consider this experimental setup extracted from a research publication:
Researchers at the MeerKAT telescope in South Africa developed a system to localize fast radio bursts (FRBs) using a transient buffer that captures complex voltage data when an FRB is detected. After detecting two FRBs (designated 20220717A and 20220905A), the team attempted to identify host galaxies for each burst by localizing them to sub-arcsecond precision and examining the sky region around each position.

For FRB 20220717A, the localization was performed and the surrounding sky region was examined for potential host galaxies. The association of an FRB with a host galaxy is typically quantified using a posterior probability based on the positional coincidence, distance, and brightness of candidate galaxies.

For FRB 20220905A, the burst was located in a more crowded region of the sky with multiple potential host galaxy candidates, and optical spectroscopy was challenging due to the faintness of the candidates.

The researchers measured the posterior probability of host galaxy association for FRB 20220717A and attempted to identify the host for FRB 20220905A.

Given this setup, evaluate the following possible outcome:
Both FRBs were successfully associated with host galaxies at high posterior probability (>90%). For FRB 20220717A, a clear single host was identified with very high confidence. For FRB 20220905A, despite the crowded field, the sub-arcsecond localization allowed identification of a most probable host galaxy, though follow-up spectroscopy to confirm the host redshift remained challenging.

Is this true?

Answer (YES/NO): NO